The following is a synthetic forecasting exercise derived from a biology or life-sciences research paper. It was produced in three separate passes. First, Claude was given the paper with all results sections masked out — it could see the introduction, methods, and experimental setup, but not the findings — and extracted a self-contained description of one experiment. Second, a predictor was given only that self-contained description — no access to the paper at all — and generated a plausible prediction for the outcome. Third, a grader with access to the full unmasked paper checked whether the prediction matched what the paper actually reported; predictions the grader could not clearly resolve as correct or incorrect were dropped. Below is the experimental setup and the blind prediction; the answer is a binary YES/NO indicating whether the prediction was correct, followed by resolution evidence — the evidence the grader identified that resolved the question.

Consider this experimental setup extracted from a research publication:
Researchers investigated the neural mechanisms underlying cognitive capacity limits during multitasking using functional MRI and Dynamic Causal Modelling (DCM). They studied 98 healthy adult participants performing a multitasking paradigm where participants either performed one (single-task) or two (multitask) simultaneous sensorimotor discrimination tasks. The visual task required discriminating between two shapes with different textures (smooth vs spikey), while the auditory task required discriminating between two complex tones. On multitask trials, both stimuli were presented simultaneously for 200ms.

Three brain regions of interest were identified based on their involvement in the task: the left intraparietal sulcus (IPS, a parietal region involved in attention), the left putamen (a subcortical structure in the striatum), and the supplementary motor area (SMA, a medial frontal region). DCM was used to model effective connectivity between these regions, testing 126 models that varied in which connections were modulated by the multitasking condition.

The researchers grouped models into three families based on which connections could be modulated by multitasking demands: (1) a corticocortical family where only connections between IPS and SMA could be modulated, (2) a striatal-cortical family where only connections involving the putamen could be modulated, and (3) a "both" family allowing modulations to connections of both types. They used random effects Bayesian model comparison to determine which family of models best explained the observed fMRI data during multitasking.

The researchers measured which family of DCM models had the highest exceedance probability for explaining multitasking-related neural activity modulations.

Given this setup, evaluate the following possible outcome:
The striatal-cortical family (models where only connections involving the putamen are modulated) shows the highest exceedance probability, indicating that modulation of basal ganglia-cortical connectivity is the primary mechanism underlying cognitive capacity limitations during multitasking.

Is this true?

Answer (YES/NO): NO